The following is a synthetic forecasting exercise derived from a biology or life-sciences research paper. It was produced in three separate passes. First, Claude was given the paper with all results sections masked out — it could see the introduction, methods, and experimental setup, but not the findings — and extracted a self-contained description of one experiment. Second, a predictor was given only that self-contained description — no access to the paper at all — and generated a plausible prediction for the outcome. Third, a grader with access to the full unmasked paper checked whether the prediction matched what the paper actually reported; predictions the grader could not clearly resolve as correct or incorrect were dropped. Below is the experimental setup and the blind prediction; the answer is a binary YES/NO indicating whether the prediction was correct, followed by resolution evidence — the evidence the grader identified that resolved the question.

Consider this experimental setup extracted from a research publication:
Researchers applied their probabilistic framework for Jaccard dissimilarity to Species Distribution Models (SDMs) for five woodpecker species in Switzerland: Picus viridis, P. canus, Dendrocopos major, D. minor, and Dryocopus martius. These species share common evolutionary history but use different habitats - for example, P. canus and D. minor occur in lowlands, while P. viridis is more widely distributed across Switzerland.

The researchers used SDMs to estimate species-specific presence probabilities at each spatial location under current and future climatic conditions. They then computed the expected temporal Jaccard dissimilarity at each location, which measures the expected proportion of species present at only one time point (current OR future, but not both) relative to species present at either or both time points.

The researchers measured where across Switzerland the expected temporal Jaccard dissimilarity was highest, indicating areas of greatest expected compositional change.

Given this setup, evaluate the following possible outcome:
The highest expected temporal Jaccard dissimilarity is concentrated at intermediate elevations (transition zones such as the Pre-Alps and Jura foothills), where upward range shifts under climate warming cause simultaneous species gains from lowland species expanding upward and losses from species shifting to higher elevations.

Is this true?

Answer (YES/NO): NO